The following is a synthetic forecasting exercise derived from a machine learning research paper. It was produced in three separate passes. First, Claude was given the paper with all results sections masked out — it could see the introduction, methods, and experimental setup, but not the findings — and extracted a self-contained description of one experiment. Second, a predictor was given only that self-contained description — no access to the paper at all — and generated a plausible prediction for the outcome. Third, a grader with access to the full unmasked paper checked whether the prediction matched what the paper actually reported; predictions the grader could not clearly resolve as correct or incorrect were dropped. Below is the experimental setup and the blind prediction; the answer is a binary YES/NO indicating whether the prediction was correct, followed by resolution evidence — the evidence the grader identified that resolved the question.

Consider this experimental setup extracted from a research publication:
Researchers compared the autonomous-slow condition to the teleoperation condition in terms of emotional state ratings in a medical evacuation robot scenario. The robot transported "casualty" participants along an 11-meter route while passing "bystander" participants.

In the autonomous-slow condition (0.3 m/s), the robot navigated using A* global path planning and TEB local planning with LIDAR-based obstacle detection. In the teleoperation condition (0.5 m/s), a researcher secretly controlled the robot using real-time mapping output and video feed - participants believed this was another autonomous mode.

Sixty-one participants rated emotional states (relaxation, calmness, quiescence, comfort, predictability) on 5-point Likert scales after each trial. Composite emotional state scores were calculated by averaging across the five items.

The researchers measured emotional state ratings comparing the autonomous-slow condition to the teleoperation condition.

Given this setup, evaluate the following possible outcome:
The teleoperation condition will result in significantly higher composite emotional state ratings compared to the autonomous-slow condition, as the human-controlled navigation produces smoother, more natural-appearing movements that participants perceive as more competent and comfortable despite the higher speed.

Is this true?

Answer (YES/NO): NO